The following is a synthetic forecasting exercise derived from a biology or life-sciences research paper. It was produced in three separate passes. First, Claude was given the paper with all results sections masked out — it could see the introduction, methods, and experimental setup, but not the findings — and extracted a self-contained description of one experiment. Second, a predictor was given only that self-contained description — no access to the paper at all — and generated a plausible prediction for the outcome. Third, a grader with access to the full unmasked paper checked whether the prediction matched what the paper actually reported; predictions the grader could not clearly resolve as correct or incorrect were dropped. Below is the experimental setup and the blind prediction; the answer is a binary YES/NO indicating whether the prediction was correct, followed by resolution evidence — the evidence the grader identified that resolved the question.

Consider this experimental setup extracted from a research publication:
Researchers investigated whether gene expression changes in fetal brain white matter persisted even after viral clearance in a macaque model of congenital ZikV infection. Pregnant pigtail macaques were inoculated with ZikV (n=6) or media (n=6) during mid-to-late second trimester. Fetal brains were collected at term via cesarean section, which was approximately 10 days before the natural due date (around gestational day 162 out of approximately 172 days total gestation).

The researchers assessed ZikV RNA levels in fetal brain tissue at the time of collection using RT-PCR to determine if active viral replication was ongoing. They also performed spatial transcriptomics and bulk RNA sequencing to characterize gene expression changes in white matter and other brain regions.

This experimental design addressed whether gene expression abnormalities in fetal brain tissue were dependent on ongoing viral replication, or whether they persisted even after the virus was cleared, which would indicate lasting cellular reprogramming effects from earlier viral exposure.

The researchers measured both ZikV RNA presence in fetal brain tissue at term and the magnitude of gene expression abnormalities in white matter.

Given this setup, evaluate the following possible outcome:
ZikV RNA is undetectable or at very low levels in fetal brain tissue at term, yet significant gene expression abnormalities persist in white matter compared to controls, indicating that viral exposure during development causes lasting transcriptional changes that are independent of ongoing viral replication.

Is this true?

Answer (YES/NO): YES